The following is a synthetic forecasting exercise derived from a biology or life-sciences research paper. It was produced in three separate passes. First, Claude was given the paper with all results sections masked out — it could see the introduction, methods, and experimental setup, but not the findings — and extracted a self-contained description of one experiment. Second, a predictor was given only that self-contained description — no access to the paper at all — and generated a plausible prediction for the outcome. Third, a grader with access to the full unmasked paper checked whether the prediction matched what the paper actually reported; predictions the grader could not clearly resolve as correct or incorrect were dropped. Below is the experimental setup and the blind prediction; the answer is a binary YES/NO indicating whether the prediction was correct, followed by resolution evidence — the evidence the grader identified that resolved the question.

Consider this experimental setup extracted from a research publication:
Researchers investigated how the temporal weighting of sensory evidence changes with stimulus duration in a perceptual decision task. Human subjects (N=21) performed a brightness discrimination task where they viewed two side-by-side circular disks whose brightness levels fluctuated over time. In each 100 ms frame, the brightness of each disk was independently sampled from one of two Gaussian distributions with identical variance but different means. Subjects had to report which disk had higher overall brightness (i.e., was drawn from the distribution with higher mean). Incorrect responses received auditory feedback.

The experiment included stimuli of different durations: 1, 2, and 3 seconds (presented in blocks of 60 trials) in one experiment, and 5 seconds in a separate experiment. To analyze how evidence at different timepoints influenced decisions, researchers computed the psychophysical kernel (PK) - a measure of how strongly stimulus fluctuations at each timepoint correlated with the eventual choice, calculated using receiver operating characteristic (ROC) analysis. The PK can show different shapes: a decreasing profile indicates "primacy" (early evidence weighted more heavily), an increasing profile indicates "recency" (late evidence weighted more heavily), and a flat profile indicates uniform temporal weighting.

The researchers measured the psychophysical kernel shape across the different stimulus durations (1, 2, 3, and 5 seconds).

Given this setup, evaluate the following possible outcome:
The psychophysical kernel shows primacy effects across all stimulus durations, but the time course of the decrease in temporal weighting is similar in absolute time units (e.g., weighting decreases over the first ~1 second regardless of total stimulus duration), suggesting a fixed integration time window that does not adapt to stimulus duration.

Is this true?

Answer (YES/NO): NO